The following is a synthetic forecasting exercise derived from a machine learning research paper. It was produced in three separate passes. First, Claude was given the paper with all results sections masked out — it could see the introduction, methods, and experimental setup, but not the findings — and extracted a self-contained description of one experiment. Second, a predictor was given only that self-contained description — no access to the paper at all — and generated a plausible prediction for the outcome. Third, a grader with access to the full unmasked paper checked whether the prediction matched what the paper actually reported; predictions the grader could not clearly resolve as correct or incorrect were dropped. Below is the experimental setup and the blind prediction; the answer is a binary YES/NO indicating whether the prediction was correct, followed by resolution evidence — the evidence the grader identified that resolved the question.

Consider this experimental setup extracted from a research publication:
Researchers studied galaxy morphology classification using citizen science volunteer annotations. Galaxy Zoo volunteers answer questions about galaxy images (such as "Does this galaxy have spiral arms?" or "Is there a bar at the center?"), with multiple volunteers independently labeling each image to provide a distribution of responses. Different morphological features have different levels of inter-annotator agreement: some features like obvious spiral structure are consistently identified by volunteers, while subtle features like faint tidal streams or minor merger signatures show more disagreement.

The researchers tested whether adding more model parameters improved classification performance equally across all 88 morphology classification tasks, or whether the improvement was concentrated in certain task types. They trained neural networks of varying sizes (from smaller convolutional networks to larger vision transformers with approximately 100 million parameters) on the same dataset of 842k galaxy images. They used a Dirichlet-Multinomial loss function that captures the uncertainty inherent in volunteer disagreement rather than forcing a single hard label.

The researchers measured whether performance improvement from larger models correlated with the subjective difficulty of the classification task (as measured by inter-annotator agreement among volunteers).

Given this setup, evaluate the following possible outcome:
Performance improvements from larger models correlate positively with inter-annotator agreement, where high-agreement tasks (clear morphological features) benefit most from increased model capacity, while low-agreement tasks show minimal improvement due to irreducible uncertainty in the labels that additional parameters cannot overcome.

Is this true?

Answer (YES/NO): NO